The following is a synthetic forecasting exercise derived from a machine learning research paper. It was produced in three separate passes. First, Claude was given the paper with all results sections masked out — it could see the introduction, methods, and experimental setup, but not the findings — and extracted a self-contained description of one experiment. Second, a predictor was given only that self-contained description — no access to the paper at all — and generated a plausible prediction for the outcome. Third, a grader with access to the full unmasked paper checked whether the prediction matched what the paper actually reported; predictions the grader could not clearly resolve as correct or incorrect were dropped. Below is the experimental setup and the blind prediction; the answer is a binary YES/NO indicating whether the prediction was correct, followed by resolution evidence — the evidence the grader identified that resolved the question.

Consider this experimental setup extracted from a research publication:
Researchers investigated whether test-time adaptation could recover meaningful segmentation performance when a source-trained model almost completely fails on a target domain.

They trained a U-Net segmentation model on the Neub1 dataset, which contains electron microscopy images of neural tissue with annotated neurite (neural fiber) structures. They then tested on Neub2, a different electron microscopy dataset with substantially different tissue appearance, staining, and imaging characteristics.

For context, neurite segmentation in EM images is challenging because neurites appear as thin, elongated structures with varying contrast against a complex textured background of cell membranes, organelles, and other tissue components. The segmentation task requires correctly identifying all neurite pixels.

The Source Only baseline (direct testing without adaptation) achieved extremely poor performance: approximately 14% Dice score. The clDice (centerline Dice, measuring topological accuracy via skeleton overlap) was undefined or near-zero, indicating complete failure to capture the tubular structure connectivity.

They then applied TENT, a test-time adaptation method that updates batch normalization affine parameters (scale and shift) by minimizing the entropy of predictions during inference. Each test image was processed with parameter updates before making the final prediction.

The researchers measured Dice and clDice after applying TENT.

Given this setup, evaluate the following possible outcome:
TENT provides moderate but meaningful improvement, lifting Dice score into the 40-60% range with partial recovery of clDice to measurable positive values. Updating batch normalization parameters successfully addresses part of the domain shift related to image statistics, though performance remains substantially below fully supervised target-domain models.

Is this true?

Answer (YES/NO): YES